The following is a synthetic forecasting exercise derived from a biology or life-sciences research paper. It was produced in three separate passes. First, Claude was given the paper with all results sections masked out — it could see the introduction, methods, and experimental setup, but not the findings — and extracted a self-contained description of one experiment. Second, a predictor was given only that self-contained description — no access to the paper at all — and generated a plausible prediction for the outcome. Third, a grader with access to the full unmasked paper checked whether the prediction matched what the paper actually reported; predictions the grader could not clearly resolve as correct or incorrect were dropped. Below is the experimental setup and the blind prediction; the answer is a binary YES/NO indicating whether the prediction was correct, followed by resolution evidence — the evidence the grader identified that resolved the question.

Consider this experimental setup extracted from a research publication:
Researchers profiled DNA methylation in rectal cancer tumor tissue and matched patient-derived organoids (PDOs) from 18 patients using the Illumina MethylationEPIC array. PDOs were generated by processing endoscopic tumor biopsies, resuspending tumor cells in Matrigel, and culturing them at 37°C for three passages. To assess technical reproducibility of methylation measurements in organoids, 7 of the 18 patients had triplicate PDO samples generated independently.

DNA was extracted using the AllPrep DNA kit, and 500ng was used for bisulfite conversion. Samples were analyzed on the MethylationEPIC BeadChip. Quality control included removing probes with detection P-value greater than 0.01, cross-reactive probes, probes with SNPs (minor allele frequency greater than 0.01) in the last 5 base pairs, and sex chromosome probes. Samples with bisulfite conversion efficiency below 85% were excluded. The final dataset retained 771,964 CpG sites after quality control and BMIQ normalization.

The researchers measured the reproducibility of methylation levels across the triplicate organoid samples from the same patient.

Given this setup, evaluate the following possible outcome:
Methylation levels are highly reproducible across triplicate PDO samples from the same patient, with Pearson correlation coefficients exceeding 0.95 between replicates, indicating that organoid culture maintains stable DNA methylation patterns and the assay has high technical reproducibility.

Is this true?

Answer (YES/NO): NO